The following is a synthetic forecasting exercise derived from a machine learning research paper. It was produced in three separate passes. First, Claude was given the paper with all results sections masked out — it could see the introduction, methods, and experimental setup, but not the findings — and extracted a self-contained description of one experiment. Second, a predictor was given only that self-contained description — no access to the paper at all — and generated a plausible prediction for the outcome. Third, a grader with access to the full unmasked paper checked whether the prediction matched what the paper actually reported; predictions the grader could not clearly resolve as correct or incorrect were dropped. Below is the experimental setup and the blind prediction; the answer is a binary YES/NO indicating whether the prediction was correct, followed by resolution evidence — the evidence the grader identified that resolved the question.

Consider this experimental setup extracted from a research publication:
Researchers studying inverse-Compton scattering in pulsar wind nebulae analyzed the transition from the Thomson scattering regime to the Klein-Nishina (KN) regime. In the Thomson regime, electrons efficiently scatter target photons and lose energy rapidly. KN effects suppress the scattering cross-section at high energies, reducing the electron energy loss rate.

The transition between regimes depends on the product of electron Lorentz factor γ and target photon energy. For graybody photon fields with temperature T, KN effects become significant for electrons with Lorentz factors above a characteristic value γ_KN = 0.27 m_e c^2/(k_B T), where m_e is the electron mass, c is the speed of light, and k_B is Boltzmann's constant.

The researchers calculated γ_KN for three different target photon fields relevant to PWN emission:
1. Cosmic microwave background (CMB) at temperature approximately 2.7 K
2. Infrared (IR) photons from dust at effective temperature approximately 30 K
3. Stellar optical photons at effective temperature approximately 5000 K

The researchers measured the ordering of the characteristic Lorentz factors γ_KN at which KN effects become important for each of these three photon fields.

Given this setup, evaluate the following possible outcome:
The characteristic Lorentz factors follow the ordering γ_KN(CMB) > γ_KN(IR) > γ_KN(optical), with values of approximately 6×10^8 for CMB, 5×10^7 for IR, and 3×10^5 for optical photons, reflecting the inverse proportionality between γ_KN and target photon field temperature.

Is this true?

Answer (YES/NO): NO